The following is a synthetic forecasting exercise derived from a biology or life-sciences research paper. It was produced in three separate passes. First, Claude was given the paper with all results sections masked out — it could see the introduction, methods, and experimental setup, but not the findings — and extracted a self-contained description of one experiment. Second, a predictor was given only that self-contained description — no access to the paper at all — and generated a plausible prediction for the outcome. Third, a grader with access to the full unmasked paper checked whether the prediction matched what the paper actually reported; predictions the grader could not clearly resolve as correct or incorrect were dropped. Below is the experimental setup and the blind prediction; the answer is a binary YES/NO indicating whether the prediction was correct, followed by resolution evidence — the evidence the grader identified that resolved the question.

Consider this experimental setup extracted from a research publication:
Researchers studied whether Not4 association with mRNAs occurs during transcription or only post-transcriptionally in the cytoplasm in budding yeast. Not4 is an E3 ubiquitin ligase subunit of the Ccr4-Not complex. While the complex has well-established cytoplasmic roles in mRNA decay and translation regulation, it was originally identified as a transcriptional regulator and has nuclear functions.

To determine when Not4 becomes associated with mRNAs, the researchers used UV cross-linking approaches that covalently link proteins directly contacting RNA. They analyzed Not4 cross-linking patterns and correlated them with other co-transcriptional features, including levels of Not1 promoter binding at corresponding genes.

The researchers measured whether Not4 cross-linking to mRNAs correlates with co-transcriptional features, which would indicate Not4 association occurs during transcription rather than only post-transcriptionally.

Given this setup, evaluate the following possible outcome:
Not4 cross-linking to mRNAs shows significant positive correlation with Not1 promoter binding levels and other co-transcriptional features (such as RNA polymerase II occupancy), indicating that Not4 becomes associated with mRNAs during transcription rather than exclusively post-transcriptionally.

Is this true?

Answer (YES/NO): NO